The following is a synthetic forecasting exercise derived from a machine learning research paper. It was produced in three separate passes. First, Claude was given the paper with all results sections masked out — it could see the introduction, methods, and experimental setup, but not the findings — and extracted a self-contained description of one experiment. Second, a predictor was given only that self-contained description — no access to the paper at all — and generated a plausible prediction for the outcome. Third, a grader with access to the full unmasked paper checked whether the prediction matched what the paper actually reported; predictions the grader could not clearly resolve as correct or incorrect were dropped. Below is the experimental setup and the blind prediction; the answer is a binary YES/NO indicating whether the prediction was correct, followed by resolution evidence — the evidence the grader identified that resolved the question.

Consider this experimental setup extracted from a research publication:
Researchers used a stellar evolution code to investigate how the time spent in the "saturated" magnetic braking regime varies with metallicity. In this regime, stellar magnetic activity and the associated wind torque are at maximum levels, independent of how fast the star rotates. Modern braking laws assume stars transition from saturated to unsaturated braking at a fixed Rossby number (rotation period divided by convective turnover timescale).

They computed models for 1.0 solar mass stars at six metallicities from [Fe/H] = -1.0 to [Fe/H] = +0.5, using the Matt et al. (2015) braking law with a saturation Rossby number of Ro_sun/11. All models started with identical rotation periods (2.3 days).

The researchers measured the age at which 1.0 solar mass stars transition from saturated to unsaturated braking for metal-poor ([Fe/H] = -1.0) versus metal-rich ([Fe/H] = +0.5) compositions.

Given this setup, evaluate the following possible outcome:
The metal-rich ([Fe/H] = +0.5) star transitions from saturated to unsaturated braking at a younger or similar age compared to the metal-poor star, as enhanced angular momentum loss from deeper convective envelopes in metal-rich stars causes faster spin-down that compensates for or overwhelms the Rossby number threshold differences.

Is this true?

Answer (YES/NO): NO